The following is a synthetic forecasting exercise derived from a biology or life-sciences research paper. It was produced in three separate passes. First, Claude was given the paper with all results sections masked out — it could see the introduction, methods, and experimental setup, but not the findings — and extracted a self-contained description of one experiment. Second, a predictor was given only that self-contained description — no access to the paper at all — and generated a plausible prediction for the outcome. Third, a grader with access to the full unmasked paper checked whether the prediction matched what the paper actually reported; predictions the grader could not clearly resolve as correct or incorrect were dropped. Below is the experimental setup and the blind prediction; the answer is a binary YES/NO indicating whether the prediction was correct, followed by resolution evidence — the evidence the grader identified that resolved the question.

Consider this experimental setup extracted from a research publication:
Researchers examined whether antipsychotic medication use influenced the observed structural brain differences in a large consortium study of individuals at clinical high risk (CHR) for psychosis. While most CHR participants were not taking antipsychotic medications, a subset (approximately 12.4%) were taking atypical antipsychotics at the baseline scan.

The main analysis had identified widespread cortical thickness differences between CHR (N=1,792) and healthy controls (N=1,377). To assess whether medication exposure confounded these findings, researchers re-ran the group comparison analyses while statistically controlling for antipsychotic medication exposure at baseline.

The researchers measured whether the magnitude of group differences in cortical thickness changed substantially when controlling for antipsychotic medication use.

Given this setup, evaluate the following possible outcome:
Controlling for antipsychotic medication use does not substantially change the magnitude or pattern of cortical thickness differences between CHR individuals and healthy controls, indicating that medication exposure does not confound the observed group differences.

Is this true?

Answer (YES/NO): YES